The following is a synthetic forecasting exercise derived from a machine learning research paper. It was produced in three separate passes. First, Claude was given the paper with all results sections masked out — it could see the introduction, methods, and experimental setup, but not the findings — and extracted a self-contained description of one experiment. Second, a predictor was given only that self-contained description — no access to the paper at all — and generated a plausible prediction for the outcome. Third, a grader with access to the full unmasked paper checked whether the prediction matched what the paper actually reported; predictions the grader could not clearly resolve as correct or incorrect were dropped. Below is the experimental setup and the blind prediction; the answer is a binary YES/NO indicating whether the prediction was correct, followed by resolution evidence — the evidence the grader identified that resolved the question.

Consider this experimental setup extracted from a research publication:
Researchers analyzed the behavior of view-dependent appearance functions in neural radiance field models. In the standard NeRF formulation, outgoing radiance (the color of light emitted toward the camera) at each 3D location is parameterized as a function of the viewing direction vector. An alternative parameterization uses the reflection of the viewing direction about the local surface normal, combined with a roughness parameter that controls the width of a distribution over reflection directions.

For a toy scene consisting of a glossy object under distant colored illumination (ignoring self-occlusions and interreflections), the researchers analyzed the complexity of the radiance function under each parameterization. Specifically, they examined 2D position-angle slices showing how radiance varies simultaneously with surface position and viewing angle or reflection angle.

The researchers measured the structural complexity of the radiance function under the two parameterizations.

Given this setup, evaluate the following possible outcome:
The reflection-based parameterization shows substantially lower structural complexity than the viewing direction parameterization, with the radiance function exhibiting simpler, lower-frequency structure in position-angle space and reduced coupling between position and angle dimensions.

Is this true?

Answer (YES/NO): YES